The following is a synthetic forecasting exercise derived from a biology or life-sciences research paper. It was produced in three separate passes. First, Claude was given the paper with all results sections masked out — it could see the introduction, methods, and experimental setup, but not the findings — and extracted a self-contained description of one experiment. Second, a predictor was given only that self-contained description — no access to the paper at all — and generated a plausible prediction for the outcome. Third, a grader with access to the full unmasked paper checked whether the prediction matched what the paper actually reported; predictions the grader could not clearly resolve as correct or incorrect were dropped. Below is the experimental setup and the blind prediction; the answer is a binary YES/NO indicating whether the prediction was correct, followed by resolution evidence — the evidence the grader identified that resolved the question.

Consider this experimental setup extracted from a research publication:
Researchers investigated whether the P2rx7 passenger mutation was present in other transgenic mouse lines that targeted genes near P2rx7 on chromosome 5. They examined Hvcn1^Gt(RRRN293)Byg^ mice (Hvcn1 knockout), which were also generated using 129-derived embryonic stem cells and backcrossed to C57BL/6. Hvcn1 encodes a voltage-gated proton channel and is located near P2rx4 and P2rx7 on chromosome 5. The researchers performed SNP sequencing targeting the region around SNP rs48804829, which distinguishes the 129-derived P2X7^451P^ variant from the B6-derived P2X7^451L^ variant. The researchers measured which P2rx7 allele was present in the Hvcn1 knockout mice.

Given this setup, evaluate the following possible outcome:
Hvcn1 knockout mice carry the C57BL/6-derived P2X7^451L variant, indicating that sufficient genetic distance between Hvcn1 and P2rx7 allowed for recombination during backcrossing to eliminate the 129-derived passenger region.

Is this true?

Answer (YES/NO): NO